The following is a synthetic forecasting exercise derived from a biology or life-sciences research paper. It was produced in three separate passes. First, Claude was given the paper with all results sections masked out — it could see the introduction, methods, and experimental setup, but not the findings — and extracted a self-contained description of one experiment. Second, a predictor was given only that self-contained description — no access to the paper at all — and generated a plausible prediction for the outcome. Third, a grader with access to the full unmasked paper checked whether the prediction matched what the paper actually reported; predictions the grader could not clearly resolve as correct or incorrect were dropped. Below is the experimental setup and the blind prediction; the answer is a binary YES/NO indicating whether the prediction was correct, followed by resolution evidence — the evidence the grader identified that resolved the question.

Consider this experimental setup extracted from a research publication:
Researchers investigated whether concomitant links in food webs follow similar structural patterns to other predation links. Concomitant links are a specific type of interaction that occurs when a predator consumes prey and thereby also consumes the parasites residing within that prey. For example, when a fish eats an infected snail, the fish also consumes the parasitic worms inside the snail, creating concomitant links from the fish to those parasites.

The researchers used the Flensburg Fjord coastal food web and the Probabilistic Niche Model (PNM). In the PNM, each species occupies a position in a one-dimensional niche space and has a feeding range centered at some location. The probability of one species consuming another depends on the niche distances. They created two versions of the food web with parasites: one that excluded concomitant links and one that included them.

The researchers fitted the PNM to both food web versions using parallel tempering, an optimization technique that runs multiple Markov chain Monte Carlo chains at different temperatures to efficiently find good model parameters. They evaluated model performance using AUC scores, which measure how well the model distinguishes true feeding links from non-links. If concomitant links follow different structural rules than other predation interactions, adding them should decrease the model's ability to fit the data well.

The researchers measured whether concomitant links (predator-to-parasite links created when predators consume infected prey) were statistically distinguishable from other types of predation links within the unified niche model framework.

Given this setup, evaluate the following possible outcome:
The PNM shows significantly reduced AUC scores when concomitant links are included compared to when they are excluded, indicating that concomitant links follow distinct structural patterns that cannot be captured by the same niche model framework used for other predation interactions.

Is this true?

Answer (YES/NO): NO